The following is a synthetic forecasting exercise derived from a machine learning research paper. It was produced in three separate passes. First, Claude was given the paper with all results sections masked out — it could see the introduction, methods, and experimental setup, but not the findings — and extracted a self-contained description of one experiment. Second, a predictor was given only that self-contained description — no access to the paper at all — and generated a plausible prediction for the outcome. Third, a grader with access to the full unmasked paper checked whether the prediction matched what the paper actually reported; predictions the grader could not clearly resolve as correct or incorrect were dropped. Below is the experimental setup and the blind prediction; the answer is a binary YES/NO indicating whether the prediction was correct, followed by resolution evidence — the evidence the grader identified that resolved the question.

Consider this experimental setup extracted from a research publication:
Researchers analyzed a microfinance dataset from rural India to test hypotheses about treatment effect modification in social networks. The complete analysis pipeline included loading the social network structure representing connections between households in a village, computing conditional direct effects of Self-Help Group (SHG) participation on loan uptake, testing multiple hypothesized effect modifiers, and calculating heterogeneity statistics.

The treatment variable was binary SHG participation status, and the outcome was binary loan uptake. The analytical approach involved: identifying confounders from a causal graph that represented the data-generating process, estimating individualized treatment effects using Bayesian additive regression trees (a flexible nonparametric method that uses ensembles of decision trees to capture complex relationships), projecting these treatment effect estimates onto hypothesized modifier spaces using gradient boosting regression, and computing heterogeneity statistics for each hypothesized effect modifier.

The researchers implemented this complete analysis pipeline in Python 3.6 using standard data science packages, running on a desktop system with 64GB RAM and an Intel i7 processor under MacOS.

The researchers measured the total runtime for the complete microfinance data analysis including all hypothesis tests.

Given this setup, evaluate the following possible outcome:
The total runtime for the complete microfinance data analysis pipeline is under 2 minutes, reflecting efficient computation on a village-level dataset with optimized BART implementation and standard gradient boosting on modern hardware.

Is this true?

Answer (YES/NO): NO